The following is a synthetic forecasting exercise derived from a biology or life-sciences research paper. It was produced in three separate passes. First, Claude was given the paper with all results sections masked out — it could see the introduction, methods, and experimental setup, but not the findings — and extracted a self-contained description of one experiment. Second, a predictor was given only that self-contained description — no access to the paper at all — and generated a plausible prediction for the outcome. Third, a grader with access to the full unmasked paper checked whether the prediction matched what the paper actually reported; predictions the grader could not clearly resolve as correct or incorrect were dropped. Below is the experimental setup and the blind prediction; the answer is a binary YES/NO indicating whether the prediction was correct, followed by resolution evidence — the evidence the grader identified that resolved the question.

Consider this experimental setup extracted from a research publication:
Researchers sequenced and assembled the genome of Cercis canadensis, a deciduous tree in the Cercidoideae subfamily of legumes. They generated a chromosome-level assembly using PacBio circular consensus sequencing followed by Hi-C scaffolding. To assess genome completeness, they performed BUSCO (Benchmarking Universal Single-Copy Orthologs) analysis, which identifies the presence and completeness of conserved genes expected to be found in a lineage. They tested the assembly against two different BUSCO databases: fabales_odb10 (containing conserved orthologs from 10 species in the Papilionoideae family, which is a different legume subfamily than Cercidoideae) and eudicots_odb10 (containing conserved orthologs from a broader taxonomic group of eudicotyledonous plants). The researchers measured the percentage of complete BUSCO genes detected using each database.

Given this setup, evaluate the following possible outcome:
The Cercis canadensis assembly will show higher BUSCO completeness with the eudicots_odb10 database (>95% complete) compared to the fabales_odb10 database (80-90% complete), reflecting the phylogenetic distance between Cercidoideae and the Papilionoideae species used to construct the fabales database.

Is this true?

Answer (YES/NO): NO